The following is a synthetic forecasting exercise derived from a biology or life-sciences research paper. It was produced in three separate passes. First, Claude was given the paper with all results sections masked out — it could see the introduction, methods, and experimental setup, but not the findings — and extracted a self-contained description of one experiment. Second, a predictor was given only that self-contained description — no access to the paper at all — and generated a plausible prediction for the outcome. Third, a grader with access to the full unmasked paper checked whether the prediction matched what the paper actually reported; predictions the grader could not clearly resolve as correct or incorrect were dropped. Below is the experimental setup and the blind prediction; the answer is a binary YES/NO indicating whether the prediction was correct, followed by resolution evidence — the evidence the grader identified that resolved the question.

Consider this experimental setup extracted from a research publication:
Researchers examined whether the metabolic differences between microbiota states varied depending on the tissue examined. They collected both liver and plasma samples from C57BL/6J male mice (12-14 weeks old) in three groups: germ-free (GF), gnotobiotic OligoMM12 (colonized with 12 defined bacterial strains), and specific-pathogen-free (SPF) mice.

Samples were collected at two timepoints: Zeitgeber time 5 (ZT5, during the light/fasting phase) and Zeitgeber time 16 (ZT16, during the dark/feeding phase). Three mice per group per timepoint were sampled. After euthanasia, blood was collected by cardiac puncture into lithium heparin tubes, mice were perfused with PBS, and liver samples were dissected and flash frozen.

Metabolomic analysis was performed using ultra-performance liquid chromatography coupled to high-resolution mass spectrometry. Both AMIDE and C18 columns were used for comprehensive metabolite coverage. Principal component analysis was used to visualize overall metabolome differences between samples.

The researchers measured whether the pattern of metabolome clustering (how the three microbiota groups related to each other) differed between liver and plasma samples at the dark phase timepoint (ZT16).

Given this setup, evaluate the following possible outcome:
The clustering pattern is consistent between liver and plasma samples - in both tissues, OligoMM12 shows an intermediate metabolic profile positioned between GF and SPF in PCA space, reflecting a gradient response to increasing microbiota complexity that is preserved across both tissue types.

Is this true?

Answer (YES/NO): NO